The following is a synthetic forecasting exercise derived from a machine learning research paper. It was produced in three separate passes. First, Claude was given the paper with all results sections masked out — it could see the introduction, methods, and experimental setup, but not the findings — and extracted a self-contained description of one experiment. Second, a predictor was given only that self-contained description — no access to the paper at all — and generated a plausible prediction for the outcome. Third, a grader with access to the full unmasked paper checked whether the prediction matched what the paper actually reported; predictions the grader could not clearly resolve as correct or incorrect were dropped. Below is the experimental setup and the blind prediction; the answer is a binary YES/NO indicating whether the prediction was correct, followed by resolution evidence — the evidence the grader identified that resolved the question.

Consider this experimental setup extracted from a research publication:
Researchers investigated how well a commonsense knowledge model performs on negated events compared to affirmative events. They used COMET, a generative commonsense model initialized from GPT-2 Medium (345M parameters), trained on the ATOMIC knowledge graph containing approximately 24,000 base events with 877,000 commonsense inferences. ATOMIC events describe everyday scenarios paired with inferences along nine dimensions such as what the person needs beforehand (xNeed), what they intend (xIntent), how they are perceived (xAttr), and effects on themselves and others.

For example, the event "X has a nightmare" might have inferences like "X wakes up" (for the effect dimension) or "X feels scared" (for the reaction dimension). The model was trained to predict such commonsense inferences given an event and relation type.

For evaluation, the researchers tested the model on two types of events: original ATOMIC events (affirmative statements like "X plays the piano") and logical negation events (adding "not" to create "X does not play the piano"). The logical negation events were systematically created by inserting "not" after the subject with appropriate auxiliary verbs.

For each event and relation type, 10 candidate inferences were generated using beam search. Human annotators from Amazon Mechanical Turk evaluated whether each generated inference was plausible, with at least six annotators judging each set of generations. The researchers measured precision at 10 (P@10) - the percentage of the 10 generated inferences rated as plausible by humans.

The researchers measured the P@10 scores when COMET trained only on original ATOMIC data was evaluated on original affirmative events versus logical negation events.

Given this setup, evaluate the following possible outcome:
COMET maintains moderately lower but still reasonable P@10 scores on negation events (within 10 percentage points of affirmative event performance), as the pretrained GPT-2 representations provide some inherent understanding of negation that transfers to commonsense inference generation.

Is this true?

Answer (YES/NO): NO